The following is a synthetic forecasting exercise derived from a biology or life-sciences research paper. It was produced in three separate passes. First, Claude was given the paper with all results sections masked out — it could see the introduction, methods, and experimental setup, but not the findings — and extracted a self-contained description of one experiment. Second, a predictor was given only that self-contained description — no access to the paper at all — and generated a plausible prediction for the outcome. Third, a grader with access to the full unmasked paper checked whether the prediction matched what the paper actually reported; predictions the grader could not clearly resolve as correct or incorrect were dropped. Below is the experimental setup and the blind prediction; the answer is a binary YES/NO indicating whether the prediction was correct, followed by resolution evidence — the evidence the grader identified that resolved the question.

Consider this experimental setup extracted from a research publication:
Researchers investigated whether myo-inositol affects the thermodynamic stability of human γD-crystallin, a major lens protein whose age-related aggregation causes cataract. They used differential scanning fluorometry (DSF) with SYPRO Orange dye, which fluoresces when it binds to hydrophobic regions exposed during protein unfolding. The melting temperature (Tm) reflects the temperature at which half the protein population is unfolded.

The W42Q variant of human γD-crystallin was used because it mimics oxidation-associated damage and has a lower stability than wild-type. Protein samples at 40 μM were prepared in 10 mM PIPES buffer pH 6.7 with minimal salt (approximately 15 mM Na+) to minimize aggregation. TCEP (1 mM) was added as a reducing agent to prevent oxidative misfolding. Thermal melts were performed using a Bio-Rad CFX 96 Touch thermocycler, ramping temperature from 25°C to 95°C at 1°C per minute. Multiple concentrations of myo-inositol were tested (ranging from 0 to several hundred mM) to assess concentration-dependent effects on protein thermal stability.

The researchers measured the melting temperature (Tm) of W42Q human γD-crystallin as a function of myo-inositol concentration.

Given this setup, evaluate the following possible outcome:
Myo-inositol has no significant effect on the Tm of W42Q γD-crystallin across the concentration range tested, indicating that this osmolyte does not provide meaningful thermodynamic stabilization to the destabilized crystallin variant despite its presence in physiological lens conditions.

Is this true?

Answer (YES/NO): NO